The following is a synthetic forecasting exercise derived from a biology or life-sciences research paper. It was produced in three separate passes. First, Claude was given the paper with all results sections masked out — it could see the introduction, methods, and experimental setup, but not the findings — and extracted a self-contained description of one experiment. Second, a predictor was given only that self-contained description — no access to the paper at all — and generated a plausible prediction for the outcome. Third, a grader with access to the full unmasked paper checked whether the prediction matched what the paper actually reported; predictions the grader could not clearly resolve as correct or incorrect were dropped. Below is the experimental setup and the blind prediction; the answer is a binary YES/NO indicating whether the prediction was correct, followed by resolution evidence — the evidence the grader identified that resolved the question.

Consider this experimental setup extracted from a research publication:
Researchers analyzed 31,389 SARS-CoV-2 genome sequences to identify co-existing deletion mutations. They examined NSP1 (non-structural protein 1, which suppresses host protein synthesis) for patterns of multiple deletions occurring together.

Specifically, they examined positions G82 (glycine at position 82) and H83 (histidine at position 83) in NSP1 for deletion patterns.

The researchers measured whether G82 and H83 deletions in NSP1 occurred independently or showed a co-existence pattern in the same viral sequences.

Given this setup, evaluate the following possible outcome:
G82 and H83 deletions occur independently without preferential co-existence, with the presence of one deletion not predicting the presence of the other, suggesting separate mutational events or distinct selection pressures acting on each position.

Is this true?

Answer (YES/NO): NO